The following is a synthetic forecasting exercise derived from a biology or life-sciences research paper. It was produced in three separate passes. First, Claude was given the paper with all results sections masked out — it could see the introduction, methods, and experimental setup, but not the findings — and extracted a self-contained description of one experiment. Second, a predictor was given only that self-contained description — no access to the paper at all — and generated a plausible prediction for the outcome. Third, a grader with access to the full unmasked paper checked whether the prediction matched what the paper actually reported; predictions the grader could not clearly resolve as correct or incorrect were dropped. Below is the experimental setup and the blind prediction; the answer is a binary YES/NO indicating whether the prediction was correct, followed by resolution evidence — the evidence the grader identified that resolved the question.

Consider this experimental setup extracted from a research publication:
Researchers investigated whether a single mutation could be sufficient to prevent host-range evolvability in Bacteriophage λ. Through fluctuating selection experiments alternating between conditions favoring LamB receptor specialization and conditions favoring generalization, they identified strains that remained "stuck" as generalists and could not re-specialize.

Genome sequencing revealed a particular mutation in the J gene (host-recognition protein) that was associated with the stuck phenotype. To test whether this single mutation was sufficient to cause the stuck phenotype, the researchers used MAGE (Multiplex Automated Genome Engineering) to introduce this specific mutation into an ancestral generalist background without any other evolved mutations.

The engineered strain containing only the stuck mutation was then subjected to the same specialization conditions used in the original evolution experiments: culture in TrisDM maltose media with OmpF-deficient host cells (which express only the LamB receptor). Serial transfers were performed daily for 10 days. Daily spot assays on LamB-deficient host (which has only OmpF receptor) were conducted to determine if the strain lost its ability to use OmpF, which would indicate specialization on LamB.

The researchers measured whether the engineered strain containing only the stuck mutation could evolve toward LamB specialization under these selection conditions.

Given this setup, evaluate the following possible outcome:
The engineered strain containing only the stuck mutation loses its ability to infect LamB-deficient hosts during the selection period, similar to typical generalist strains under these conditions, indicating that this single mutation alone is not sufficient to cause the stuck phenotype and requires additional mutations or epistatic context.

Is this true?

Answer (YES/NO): NO